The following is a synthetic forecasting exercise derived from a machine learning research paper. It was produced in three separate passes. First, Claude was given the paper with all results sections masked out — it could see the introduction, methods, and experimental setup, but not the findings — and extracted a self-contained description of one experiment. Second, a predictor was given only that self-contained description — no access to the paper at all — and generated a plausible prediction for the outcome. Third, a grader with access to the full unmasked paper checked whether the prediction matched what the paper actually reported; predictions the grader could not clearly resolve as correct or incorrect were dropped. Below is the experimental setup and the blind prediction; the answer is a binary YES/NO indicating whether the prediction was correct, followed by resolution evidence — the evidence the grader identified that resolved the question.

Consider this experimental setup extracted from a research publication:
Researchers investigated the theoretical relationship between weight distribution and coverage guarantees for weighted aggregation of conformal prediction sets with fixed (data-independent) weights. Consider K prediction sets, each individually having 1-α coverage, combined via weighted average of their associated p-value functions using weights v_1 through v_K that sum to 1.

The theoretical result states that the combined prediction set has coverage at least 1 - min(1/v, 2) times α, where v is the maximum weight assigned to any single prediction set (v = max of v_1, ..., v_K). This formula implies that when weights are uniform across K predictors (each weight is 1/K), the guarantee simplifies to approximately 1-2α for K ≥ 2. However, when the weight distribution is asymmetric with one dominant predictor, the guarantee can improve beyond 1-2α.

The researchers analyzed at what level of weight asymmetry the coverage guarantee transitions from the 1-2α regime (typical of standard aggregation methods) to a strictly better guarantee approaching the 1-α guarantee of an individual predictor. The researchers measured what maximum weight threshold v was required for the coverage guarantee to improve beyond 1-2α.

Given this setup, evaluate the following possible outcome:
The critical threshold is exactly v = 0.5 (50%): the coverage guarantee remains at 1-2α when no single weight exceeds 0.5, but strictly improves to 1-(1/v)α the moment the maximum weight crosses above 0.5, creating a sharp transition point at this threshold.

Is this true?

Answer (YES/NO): YES